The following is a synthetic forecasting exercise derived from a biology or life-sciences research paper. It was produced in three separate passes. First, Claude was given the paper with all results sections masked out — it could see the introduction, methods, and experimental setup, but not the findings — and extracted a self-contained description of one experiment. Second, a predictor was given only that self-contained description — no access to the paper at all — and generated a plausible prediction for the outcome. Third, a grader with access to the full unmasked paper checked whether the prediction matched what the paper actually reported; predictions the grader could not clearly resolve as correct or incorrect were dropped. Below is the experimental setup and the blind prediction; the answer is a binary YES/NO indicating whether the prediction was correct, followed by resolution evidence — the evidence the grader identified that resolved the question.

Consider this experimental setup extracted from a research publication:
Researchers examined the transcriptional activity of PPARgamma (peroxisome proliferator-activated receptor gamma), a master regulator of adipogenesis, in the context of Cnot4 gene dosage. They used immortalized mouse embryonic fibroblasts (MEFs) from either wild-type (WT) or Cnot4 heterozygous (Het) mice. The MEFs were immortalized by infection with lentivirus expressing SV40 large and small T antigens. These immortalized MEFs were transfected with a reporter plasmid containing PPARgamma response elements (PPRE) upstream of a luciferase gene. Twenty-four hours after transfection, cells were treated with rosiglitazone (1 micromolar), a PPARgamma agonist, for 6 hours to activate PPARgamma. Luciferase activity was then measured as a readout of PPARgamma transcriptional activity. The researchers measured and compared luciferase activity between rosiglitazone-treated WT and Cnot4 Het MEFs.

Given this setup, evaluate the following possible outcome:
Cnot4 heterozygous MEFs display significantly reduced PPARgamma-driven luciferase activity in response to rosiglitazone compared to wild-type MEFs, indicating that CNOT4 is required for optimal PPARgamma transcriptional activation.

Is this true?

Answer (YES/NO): YES